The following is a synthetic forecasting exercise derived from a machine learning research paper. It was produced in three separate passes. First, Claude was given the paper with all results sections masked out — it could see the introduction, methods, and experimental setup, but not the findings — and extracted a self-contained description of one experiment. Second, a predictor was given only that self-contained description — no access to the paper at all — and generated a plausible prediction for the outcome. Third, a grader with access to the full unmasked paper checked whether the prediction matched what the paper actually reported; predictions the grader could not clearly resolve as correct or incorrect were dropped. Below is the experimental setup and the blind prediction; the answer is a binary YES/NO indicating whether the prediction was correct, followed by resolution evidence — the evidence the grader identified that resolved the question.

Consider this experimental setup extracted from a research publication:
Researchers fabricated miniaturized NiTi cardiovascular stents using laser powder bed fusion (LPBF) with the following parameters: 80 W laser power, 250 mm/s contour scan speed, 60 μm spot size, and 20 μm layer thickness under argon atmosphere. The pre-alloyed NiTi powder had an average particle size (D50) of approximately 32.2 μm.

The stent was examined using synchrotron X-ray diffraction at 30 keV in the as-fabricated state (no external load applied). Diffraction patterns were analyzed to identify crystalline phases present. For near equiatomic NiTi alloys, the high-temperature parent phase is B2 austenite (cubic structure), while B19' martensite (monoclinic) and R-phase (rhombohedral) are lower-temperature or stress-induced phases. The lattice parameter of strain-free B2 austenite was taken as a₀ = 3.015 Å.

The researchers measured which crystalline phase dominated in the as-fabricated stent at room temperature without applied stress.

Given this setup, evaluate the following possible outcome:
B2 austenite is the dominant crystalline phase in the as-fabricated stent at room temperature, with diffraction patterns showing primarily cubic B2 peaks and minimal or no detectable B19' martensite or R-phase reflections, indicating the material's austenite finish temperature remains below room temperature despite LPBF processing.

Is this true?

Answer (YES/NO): NO